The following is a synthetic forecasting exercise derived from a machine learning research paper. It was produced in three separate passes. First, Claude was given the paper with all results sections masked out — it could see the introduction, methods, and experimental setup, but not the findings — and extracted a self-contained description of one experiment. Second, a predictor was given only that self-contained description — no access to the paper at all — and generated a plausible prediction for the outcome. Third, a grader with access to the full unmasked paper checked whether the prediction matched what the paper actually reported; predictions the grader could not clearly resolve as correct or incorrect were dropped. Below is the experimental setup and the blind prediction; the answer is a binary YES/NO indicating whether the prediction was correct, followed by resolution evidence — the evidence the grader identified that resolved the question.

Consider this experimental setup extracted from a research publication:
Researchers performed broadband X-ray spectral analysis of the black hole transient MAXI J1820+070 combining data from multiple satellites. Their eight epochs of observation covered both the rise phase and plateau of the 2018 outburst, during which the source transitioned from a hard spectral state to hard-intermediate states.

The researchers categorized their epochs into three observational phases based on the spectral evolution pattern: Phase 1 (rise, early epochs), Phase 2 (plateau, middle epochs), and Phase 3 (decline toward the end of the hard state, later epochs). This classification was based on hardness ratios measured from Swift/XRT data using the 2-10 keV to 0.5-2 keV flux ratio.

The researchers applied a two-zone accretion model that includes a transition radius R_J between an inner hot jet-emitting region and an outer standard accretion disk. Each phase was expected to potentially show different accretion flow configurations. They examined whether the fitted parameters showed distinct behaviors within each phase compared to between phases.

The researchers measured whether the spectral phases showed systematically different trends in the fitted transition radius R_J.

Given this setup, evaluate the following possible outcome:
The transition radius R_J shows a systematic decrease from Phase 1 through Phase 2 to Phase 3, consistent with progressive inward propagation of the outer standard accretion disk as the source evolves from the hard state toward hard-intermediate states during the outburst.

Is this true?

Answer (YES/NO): YES